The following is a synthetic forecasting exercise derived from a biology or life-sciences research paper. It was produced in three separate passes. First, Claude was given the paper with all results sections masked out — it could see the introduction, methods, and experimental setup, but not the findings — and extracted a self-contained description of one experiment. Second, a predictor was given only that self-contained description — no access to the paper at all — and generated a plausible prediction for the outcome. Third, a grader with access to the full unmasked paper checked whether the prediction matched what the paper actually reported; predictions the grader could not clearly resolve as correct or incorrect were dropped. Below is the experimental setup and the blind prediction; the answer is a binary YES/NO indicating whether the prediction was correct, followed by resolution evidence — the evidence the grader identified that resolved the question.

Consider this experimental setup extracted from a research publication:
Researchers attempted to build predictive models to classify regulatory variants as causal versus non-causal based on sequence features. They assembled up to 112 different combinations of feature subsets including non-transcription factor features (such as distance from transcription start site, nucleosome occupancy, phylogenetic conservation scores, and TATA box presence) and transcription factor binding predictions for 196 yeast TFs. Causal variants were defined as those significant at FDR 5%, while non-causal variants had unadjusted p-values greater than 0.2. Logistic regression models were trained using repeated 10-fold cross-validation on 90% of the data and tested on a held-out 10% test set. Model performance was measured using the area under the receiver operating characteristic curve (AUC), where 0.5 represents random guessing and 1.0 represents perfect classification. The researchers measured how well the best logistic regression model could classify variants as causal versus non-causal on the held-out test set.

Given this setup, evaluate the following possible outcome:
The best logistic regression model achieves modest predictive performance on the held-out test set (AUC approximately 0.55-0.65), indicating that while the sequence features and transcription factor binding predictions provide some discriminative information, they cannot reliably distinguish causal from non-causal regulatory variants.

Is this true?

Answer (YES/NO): NO